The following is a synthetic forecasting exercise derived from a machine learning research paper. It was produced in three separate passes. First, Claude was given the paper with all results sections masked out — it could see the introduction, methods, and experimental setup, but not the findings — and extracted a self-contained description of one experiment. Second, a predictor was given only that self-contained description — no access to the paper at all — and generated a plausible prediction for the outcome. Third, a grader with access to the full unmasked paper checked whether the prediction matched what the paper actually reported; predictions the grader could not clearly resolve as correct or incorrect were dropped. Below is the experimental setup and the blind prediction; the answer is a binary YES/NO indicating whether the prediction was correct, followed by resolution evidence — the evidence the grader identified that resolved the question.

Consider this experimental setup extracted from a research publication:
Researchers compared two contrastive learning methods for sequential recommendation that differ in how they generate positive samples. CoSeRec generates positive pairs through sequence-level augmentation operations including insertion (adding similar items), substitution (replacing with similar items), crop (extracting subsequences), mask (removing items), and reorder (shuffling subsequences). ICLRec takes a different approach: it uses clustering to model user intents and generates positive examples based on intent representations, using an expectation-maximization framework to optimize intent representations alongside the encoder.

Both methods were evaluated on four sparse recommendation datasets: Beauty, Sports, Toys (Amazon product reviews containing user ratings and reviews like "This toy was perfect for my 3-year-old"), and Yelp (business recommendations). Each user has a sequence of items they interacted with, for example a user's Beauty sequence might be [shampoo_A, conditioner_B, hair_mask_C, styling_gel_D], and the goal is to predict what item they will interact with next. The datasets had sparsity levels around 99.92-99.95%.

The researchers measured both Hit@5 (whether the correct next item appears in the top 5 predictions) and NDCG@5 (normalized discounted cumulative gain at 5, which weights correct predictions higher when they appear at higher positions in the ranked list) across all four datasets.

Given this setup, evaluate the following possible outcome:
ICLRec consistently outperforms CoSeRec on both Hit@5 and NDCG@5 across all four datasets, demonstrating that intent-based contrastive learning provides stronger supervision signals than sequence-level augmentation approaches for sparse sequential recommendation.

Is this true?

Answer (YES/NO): NO